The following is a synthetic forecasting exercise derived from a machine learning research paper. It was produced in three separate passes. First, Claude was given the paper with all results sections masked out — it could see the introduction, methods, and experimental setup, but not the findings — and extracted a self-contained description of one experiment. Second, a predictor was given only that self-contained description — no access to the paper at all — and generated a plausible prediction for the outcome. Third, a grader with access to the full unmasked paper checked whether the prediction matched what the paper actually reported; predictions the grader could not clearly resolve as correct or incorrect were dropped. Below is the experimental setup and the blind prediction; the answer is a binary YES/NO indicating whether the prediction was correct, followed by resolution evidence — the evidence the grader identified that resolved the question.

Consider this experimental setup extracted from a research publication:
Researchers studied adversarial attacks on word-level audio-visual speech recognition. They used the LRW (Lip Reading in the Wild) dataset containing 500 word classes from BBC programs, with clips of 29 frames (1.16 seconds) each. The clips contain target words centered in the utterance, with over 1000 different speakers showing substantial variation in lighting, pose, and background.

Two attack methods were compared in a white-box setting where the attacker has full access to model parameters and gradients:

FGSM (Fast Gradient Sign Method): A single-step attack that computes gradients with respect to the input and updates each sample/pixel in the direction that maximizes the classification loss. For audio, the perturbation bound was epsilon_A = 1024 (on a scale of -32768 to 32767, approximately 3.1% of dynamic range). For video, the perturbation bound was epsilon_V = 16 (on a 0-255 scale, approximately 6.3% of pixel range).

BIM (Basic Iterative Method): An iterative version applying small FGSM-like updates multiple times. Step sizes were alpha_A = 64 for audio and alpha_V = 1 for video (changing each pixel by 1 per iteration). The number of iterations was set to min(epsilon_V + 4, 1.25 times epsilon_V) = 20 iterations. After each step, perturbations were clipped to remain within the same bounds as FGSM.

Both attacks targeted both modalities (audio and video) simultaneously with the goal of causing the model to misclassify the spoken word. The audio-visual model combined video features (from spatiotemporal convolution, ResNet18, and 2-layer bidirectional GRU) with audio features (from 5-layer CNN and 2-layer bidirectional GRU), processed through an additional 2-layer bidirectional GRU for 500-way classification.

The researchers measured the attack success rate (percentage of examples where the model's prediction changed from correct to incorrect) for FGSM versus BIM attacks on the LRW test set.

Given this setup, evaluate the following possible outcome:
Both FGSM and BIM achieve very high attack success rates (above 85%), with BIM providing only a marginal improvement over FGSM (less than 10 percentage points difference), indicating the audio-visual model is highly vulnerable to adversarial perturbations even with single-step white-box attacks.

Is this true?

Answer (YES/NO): YES